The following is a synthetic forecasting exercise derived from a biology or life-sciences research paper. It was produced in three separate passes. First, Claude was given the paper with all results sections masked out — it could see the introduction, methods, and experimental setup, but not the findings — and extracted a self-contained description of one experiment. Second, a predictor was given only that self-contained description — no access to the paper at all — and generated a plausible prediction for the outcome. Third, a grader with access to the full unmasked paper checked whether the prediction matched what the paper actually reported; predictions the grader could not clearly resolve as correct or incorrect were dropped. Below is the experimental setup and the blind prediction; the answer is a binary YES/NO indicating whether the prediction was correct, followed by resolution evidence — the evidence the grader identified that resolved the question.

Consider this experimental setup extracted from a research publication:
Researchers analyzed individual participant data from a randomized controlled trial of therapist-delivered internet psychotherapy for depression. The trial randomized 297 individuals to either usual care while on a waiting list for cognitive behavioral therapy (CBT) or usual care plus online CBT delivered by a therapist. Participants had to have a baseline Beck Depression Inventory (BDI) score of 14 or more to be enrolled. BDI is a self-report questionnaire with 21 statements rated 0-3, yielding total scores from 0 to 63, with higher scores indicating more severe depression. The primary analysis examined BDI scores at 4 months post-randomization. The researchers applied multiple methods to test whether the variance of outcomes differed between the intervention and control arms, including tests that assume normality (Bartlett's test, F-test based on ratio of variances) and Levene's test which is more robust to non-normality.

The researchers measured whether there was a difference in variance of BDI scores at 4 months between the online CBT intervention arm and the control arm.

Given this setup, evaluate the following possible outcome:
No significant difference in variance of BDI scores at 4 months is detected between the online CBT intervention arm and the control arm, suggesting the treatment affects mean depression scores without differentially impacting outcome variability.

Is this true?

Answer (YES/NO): NO